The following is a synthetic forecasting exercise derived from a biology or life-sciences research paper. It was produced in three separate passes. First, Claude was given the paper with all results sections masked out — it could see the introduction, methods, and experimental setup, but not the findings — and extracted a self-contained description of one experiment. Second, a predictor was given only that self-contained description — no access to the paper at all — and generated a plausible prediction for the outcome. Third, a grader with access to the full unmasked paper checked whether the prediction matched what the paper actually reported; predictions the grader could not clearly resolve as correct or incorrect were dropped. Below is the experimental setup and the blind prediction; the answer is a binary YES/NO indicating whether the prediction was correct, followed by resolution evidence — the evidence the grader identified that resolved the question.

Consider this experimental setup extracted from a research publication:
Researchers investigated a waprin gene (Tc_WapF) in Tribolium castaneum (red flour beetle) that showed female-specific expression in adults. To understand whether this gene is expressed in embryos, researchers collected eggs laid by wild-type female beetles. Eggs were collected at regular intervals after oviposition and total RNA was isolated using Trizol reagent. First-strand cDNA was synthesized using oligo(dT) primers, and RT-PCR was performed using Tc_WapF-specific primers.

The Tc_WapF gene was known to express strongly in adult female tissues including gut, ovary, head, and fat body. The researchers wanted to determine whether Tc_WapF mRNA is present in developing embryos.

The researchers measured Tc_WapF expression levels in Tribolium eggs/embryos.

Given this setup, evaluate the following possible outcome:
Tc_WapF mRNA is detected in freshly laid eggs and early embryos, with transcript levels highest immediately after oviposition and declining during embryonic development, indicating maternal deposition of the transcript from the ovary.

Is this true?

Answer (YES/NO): NO